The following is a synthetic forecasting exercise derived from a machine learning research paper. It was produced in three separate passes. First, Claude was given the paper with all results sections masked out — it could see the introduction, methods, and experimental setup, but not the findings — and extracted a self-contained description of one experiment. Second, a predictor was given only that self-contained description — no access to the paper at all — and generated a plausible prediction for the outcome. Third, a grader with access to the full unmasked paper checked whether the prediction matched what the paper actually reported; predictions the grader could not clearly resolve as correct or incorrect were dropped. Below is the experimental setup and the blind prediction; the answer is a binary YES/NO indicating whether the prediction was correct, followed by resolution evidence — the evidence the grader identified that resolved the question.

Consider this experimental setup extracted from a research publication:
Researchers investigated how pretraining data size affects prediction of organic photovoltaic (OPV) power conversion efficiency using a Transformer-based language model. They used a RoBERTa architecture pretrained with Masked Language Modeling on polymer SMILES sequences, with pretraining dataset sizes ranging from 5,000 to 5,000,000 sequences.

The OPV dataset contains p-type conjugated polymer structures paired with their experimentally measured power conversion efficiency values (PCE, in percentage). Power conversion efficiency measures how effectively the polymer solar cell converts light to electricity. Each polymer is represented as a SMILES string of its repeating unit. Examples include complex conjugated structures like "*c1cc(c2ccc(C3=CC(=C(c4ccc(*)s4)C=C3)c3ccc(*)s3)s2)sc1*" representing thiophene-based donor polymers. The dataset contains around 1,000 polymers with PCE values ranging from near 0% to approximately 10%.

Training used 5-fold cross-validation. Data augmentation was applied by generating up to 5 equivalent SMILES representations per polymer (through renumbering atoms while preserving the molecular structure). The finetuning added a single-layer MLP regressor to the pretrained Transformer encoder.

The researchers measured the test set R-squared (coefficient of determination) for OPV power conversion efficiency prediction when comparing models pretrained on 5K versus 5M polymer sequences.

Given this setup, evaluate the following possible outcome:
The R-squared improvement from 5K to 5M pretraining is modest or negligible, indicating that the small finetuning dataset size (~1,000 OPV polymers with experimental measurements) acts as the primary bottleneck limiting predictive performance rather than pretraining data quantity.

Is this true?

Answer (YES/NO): NO